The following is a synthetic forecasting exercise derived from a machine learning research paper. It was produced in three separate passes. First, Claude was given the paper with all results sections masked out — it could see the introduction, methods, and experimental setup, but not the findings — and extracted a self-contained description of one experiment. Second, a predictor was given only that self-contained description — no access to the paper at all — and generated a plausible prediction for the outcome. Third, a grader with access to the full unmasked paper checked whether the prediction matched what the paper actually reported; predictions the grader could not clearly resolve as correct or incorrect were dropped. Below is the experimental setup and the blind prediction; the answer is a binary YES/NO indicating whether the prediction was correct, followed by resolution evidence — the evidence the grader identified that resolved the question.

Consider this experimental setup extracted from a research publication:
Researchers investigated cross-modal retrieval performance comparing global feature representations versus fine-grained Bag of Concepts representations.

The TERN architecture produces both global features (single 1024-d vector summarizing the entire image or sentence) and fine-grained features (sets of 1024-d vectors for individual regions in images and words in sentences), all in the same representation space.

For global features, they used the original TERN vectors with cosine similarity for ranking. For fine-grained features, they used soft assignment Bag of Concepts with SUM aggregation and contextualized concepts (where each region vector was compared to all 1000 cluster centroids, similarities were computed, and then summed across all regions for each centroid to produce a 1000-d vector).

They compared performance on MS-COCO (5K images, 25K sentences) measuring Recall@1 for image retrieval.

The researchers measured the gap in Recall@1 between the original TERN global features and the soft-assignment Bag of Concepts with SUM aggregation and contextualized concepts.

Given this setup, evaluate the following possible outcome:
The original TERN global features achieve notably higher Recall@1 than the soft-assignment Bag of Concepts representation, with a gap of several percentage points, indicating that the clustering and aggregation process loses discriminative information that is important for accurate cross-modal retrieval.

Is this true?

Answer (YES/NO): NO